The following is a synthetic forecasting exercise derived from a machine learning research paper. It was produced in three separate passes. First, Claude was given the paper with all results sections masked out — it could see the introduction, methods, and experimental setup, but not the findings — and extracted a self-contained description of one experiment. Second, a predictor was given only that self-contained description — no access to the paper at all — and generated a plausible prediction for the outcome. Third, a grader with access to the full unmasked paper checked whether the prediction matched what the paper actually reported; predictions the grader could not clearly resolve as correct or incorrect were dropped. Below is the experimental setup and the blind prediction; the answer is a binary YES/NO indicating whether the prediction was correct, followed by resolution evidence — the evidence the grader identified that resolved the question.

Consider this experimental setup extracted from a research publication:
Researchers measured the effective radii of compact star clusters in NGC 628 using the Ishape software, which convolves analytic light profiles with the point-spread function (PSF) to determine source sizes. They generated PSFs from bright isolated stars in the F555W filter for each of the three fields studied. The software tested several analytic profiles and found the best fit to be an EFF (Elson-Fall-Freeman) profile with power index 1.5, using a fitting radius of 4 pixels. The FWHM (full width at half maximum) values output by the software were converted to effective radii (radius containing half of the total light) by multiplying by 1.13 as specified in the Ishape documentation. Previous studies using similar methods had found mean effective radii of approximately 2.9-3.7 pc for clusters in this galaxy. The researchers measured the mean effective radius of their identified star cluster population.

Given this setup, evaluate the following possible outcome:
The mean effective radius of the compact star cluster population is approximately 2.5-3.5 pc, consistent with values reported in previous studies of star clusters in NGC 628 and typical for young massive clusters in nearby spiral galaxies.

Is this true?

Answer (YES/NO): NO